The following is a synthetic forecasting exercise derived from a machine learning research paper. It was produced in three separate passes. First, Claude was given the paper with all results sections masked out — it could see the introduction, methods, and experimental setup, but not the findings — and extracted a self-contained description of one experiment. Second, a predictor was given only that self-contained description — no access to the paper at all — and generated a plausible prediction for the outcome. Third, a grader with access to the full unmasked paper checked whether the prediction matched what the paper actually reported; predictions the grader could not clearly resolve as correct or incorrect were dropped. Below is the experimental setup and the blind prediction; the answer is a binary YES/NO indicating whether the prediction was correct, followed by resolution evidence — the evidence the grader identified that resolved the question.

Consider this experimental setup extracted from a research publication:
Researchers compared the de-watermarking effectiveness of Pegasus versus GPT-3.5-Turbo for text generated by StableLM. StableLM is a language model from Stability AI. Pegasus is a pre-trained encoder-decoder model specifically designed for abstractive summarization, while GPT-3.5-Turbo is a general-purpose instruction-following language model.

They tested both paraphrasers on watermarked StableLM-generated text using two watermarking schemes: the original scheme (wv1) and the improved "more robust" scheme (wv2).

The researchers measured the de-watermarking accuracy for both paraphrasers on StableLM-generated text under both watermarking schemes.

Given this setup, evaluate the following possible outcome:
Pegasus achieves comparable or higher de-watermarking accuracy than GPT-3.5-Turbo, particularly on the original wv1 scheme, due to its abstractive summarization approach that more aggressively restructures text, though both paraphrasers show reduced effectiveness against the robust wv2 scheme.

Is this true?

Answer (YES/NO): NO